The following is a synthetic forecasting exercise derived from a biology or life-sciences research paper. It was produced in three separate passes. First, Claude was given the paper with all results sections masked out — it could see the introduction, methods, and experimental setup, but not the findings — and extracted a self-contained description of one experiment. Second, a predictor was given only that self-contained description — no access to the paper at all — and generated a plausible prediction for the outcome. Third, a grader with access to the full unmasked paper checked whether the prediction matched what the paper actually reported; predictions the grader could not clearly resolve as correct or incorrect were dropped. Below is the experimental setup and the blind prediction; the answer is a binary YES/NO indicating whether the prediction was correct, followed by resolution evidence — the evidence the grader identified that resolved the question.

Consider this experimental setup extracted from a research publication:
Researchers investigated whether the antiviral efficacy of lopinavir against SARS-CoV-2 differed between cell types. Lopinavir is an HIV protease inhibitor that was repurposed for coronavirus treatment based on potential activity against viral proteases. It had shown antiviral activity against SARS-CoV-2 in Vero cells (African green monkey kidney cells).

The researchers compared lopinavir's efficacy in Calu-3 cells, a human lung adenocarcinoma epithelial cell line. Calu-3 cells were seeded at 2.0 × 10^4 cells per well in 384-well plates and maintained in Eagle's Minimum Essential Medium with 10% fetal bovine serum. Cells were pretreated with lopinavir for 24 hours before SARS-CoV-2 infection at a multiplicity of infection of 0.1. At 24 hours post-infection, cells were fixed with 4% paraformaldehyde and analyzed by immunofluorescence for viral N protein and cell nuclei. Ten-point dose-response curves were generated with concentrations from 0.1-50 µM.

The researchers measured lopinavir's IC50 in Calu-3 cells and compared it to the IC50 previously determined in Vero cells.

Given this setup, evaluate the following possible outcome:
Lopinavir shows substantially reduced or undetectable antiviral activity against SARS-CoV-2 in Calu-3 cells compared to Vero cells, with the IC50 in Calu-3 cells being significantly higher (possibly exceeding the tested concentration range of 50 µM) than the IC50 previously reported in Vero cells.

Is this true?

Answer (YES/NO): NO